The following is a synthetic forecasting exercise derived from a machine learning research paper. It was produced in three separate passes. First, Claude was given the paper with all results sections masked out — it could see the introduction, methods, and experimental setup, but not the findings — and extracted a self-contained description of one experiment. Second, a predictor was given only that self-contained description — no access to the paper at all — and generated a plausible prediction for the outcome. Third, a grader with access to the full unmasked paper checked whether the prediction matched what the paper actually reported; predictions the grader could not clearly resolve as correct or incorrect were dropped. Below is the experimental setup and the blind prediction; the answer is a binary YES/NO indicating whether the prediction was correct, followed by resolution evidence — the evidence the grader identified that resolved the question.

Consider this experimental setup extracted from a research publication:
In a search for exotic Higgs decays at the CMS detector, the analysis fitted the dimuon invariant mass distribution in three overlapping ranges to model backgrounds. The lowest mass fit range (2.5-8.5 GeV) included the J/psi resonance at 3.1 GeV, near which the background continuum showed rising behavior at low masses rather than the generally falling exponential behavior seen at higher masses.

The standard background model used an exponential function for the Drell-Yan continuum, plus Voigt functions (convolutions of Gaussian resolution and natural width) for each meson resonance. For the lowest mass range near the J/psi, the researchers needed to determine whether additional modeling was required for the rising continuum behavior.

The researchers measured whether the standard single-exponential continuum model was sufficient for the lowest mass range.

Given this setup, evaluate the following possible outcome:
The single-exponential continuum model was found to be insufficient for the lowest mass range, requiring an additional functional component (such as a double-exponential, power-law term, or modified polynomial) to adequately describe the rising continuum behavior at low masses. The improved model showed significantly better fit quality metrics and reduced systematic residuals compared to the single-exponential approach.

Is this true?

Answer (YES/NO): NO